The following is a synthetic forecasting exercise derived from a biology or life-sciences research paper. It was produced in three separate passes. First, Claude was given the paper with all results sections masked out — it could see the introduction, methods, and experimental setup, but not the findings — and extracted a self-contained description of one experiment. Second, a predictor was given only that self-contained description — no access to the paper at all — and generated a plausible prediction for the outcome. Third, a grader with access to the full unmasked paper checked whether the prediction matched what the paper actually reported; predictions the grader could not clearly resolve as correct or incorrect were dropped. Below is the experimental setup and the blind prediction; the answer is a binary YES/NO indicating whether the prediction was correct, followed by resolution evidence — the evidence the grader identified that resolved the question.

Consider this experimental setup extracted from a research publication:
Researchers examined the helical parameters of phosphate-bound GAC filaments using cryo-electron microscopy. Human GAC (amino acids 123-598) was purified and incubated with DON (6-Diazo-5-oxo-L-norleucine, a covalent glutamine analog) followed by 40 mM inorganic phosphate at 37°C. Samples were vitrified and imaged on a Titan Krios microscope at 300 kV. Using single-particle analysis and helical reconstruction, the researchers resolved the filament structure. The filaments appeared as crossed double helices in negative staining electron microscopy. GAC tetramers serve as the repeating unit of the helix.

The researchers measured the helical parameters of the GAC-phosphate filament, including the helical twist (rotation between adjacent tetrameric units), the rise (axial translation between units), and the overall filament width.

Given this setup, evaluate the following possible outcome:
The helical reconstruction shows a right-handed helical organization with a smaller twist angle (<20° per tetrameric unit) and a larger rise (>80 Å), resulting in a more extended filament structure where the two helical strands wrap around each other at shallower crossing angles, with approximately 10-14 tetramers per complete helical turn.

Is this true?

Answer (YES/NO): NO